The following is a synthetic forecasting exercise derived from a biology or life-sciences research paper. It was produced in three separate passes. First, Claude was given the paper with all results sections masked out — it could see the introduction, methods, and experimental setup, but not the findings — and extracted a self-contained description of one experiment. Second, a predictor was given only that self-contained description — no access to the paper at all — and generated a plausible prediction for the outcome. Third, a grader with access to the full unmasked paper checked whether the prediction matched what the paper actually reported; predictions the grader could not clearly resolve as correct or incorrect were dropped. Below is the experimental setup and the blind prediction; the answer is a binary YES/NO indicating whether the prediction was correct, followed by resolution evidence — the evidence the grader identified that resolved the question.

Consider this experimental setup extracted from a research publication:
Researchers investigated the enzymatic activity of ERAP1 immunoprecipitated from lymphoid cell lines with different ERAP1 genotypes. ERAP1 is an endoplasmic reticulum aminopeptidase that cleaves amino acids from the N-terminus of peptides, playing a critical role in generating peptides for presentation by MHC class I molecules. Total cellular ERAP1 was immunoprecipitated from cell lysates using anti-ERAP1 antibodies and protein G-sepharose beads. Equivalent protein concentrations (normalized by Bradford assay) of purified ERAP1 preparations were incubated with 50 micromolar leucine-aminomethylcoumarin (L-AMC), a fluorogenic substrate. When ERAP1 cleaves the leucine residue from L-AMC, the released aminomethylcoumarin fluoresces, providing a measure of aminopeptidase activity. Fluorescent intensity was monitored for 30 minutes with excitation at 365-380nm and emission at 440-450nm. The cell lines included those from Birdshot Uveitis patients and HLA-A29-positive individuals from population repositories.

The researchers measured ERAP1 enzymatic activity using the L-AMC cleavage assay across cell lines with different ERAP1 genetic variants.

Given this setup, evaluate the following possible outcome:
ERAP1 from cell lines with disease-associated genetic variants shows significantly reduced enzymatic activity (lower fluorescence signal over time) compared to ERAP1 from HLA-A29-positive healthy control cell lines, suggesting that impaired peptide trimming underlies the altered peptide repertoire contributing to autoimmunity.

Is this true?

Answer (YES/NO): YES